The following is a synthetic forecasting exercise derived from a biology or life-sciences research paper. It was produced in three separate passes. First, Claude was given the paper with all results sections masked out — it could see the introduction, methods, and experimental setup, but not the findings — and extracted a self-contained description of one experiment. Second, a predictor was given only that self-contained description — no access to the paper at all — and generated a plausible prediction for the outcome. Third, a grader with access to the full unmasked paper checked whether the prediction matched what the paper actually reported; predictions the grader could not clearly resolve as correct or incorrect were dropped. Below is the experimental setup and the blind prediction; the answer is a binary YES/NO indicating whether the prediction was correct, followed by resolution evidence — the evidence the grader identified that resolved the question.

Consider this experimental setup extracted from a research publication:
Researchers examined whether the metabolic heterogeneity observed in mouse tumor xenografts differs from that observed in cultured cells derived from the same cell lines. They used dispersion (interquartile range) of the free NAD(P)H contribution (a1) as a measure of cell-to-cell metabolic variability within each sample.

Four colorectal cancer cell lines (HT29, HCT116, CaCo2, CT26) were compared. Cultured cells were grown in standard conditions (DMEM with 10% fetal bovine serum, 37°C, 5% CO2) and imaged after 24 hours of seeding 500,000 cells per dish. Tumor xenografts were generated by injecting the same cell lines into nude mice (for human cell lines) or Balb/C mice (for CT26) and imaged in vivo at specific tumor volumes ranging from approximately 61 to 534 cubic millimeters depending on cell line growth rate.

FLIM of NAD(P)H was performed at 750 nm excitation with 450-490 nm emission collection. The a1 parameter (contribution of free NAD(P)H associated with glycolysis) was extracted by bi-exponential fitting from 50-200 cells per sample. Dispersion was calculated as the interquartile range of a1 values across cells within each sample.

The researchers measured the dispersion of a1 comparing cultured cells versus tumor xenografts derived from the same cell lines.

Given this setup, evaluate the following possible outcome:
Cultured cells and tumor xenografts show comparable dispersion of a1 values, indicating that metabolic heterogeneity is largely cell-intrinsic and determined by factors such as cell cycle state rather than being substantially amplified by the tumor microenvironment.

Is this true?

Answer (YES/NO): NO